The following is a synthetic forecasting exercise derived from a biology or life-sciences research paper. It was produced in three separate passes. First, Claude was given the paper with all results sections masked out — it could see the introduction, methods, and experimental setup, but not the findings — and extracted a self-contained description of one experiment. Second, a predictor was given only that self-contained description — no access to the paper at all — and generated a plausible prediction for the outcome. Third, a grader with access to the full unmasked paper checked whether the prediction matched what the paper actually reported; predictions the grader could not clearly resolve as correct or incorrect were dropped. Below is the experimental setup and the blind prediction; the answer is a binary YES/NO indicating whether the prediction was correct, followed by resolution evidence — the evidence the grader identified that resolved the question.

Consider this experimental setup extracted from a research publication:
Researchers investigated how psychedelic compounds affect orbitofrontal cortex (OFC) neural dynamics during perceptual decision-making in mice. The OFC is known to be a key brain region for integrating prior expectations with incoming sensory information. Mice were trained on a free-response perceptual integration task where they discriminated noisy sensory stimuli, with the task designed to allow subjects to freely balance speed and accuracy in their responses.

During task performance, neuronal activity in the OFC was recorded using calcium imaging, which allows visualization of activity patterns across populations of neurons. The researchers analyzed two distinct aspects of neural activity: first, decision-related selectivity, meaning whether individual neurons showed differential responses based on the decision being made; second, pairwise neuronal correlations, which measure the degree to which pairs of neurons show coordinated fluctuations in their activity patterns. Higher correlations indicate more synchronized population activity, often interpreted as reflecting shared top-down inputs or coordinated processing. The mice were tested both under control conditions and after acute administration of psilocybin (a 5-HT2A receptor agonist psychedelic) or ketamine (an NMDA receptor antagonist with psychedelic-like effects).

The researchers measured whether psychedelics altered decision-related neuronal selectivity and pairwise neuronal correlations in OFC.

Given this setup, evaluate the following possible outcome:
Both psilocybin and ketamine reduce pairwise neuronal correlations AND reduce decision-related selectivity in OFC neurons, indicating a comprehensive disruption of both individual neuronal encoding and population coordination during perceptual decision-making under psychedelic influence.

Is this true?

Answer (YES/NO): NO